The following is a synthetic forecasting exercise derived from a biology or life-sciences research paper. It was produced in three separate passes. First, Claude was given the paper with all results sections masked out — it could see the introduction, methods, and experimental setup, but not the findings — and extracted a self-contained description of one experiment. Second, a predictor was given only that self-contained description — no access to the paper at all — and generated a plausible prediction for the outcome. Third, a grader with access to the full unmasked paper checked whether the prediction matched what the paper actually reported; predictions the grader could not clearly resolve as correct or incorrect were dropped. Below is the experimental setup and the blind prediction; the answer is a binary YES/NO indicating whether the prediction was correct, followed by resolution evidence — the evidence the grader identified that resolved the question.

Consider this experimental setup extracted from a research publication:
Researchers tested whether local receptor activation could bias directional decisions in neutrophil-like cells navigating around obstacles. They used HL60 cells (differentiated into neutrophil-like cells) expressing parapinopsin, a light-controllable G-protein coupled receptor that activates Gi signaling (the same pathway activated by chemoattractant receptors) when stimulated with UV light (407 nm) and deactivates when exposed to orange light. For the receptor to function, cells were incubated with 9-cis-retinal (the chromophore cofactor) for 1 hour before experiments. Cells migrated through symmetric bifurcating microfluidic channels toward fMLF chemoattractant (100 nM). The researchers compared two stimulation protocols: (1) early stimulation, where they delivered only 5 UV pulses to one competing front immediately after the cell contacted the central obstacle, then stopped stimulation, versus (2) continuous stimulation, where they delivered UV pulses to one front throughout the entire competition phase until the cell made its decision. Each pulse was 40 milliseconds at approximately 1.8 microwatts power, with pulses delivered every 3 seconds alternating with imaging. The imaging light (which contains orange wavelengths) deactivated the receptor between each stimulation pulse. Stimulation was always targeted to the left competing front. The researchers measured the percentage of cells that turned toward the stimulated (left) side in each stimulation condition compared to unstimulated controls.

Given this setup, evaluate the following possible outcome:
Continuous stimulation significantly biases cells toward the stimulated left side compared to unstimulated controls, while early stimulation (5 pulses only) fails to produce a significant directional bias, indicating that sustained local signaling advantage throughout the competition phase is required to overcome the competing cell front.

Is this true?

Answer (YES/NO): YES